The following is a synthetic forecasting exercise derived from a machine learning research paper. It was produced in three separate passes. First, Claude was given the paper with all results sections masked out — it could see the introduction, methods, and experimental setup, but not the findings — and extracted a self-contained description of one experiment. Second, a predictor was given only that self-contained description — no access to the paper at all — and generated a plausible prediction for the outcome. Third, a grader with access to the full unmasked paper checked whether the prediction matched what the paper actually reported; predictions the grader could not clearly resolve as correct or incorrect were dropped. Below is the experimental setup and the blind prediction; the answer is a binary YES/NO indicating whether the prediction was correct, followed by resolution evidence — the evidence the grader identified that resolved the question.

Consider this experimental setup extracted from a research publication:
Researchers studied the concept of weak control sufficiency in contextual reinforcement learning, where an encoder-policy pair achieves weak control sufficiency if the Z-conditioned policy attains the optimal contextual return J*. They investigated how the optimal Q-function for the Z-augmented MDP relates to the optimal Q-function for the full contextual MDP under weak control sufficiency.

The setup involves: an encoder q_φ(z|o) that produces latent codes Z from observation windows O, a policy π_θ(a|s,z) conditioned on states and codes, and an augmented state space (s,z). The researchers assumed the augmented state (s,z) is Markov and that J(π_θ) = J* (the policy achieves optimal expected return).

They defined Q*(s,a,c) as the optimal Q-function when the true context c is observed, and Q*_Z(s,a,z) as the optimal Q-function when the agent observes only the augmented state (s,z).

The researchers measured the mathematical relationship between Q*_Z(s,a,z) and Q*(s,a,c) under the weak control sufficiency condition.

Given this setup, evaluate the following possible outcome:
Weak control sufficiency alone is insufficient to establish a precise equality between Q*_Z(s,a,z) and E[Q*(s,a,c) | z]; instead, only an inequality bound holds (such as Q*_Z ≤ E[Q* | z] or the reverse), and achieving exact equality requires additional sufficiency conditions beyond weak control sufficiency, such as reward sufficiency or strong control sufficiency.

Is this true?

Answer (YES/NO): NO